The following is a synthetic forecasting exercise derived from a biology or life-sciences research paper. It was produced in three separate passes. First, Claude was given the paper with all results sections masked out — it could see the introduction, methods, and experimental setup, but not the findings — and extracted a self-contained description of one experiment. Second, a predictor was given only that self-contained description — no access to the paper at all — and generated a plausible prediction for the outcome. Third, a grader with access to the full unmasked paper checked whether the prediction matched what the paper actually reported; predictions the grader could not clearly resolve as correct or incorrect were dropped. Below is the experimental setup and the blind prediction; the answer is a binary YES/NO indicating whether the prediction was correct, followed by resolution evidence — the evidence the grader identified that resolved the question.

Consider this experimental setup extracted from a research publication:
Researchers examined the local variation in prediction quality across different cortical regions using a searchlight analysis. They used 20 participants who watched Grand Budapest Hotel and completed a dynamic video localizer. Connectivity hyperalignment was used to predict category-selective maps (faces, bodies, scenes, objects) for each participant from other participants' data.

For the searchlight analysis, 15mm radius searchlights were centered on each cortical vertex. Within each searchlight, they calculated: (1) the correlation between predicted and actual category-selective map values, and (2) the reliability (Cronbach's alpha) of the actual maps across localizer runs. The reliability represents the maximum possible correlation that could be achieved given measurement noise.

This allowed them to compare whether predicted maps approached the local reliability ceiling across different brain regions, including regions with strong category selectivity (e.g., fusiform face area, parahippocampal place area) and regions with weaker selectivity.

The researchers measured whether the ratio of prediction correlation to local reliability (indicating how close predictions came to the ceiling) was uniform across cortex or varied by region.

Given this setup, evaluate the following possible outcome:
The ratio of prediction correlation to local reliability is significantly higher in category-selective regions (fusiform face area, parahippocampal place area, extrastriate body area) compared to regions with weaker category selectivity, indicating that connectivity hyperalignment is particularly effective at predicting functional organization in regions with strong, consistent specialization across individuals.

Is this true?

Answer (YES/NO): NO